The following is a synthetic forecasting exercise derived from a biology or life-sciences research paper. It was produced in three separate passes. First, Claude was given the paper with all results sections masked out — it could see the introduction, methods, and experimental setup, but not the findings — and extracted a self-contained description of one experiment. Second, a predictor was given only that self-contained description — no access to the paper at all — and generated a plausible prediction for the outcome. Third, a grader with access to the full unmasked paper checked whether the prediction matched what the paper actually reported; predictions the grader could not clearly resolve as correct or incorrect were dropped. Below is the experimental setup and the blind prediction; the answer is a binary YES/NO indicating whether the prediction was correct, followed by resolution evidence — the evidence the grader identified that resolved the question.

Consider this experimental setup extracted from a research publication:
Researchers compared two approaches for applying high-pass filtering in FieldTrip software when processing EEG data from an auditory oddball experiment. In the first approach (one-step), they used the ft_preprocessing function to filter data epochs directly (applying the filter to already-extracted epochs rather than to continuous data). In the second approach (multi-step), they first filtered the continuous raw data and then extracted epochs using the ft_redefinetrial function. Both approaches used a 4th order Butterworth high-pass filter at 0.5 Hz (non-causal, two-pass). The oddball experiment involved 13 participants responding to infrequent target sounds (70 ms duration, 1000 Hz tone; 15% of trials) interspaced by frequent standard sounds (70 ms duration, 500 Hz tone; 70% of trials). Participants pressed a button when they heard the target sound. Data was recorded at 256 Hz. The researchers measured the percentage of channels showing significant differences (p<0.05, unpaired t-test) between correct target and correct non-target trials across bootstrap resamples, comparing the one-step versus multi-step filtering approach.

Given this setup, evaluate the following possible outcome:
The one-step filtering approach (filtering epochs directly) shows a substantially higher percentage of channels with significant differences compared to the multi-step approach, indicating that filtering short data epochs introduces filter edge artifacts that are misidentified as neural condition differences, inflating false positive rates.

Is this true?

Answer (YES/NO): NO